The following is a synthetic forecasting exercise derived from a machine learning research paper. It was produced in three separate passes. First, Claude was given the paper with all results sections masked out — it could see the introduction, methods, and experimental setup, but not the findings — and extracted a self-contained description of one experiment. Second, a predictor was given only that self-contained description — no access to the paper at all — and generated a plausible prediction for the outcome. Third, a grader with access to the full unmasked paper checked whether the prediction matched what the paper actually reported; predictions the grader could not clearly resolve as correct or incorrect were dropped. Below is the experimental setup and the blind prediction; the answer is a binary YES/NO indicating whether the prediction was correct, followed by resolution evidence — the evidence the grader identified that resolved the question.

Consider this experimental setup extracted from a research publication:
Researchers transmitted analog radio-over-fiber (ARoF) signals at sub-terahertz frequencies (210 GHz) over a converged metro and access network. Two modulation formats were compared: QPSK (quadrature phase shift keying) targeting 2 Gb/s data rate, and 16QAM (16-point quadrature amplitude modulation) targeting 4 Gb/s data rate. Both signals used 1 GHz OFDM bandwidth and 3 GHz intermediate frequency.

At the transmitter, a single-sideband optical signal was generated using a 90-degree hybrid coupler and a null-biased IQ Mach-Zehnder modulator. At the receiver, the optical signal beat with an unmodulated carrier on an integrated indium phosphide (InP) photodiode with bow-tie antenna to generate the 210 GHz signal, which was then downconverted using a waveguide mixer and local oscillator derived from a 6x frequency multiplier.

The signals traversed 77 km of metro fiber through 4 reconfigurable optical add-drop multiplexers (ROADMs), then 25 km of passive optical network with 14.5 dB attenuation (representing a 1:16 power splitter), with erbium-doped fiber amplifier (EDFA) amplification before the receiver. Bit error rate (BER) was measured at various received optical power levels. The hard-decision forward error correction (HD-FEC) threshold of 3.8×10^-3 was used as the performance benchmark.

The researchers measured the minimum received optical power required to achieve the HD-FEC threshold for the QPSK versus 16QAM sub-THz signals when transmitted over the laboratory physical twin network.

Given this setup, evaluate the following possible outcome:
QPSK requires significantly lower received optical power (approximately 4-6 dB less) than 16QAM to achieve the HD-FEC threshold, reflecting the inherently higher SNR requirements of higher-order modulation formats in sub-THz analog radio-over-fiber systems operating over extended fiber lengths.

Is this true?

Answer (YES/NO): NO